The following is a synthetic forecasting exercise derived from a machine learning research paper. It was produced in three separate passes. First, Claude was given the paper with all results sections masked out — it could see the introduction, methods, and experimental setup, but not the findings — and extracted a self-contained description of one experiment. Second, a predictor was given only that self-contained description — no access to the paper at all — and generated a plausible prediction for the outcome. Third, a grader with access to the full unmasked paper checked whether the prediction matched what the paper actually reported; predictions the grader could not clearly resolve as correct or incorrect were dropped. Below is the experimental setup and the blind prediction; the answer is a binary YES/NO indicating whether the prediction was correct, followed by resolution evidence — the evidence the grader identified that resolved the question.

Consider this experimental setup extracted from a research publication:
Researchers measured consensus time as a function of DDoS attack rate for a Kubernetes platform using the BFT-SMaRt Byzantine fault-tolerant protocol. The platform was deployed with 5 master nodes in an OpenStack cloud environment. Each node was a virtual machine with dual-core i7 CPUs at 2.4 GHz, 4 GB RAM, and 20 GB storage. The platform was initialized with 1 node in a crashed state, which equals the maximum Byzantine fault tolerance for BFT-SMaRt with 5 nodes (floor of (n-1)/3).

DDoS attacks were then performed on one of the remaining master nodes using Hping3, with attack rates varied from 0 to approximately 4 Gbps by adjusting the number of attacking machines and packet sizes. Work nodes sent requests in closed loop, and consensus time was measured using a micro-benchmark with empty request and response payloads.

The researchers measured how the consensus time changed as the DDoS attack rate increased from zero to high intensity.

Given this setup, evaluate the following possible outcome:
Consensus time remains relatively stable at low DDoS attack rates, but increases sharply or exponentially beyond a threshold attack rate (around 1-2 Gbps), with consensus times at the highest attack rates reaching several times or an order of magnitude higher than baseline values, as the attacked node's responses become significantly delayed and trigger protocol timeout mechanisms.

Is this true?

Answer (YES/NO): NO